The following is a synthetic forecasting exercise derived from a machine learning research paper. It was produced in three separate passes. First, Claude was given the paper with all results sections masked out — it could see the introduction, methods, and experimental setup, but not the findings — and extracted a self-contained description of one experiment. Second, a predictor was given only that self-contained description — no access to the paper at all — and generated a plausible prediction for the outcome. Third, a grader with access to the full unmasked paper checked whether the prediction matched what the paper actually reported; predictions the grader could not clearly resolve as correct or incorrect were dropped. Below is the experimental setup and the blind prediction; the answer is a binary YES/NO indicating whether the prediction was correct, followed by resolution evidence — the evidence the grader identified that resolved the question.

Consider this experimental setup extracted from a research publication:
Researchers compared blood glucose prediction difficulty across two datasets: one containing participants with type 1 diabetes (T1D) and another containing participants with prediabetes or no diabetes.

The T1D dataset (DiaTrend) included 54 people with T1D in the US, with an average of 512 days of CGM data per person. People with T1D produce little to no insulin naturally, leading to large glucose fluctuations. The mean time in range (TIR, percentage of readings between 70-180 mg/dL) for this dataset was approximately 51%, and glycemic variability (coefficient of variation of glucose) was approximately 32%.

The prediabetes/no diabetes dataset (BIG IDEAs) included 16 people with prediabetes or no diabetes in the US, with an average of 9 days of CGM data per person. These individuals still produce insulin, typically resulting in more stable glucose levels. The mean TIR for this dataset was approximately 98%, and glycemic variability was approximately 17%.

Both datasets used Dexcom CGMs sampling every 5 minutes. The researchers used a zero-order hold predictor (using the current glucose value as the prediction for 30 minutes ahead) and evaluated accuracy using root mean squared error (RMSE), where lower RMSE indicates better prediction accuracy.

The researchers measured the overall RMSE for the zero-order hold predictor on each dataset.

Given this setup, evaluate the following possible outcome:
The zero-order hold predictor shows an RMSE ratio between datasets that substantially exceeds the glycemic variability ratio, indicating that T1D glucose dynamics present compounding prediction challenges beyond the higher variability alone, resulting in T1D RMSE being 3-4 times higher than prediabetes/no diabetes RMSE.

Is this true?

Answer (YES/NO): NO